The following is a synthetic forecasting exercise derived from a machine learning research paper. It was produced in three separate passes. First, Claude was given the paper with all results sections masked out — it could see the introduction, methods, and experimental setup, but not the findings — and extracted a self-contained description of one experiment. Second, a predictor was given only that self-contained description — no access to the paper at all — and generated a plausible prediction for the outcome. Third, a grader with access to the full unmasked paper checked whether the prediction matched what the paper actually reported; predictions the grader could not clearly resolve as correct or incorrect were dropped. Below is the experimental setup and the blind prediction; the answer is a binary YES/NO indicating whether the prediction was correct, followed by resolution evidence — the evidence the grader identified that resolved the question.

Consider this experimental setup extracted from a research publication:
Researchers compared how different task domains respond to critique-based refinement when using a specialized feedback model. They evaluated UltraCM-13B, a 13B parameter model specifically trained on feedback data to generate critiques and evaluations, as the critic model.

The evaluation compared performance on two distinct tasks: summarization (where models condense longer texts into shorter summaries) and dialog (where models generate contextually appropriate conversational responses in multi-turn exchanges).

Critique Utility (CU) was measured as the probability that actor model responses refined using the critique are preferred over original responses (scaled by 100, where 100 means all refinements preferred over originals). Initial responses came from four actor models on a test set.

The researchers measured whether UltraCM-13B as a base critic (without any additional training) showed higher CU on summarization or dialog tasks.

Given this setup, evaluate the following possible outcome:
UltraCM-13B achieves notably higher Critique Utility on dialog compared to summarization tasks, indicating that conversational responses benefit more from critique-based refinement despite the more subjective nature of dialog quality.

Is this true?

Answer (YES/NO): NO